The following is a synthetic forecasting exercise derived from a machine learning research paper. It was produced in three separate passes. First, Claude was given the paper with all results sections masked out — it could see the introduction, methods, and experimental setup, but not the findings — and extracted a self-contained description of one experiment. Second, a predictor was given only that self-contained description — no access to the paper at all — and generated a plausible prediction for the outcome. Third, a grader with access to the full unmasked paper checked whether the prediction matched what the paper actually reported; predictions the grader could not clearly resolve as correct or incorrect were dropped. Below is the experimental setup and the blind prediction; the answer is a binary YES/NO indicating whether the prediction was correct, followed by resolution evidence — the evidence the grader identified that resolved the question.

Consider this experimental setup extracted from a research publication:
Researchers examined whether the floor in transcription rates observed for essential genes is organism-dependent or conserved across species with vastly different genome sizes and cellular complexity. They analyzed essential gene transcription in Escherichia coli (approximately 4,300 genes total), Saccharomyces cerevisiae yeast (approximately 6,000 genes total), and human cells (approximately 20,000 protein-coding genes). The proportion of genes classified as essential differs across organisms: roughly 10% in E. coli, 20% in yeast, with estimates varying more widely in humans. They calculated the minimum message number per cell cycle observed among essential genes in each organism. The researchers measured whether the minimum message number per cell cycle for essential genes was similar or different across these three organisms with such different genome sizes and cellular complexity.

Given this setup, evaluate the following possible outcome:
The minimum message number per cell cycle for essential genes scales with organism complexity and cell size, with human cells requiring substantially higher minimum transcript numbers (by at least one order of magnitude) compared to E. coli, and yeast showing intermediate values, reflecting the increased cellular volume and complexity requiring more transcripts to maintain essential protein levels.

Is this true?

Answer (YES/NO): NO